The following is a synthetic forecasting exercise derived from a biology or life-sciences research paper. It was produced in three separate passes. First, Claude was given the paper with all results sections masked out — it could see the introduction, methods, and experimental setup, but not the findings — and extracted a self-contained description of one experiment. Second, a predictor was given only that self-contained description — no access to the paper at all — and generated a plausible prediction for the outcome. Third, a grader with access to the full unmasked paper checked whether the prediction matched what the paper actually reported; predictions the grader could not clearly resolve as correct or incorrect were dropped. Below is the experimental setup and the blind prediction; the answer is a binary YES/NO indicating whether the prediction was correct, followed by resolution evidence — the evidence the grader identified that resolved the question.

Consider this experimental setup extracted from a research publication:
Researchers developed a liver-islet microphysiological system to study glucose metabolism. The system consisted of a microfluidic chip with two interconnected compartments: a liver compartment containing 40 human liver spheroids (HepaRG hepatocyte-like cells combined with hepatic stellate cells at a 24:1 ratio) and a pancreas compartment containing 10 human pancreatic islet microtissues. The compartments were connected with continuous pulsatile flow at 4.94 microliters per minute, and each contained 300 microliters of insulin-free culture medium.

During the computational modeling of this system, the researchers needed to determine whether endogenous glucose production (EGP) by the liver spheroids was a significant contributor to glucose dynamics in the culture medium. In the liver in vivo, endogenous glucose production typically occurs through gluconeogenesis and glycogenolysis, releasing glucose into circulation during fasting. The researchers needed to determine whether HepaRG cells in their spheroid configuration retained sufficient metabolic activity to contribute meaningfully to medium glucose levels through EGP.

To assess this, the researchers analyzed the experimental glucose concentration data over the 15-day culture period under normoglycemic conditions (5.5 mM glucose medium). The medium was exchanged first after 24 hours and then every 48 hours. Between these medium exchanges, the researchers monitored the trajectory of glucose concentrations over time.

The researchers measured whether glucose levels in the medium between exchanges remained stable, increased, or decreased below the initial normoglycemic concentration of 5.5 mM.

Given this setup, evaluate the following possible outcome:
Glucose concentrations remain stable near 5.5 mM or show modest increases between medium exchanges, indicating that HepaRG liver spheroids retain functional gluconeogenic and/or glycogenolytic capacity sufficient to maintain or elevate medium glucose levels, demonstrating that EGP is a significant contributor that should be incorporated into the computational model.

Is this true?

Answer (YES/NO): NO